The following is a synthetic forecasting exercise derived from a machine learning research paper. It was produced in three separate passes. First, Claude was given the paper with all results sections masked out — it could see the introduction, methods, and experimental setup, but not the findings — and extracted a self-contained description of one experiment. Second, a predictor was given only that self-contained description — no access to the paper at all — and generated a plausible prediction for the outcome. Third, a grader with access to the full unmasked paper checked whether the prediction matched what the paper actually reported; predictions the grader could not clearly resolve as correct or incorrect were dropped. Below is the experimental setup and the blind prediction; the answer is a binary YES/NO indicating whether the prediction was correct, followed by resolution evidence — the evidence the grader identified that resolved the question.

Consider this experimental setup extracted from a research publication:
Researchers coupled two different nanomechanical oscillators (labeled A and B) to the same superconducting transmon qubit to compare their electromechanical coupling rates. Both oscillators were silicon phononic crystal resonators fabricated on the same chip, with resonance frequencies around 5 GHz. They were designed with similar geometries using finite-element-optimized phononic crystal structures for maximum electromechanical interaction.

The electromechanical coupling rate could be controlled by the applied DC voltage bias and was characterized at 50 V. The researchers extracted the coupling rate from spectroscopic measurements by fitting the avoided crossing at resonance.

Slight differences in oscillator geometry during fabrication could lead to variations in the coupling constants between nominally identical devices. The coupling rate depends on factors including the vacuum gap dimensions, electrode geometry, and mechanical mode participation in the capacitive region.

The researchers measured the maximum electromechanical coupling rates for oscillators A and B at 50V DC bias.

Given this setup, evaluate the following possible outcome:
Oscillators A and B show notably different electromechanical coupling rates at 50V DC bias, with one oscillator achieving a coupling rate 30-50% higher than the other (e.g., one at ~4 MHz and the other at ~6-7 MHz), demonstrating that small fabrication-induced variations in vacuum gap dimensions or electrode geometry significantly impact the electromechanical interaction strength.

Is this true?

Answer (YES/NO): NO